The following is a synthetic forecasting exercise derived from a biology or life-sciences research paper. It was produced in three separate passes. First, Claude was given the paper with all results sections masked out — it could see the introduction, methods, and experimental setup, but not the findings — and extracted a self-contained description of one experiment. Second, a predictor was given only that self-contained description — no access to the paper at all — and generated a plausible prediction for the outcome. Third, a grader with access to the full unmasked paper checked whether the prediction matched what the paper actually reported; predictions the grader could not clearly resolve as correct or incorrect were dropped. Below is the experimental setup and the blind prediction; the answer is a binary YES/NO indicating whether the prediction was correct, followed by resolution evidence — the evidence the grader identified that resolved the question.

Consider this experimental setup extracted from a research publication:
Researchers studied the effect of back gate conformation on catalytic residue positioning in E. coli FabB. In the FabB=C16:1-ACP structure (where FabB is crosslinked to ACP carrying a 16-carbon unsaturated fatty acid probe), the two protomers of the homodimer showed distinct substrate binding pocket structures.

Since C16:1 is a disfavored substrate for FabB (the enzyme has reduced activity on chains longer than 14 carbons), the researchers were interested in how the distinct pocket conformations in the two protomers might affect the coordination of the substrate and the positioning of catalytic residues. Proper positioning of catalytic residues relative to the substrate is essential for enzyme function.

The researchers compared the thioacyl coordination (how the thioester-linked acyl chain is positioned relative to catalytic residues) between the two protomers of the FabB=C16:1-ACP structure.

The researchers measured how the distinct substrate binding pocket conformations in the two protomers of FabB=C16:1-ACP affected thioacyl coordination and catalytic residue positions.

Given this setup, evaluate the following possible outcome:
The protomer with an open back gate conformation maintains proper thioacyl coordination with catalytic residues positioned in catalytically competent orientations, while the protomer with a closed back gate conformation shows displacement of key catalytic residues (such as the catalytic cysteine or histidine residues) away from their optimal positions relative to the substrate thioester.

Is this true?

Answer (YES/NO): NO